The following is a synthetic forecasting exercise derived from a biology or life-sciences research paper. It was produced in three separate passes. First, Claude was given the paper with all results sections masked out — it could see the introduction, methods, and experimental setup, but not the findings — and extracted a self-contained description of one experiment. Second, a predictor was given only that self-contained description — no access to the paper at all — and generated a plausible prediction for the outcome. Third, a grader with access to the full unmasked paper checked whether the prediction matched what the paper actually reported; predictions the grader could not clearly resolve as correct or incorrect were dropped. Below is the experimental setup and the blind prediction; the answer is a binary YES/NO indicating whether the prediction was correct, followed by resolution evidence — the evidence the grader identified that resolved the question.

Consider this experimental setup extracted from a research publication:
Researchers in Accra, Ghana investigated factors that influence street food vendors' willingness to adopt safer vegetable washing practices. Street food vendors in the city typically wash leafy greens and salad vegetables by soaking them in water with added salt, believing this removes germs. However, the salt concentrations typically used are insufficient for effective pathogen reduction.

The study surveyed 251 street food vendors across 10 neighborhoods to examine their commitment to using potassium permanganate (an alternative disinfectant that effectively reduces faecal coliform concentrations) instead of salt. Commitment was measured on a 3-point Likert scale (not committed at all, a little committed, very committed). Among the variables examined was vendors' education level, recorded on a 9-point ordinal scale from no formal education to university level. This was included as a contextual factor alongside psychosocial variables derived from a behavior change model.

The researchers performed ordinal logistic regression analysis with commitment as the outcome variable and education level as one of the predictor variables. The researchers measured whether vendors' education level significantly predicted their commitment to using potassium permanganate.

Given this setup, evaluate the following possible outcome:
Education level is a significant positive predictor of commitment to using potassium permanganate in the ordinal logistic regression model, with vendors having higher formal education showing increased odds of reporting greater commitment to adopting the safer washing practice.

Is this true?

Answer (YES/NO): NO